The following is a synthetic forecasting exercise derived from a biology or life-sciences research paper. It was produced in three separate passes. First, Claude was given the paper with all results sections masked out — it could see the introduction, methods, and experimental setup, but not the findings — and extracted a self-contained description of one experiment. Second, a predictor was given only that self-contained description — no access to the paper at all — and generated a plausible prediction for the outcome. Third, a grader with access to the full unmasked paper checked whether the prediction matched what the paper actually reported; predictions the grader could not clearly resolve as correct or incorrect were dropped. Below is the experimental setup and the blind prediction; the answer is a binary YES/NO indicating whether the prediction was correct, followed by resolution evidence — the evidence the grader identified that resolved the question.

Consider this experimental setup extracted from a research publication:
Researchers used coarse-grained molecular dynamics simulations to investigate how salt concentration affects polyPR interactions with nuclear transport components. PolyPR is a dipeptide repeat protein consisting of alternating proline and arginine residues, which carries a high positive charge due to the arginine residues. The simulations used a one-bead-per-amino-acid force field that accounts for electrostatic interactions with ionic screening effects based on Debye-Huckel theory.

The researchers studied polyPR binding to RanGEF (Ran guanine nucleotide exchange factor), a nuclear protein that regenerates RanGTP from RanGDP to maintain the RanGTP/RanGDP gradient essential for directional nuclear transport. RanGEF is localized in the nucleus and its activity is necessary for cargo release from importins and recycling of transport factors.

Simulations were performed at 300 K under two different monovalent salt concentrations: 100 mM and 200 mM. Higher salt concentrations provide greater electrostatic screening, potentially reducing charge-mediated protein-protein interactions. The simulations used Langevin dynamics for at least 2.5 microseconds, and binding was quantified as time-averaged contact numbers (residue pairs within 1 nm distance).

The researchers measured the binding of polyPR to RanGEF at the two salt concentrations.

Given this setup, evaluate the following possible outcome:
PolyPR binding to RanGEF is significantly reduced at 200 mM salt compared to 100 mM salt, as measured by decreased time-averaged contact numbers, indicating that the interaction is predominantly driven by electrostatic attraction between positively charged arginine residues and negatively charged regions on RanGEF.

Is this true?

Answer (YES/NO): YES